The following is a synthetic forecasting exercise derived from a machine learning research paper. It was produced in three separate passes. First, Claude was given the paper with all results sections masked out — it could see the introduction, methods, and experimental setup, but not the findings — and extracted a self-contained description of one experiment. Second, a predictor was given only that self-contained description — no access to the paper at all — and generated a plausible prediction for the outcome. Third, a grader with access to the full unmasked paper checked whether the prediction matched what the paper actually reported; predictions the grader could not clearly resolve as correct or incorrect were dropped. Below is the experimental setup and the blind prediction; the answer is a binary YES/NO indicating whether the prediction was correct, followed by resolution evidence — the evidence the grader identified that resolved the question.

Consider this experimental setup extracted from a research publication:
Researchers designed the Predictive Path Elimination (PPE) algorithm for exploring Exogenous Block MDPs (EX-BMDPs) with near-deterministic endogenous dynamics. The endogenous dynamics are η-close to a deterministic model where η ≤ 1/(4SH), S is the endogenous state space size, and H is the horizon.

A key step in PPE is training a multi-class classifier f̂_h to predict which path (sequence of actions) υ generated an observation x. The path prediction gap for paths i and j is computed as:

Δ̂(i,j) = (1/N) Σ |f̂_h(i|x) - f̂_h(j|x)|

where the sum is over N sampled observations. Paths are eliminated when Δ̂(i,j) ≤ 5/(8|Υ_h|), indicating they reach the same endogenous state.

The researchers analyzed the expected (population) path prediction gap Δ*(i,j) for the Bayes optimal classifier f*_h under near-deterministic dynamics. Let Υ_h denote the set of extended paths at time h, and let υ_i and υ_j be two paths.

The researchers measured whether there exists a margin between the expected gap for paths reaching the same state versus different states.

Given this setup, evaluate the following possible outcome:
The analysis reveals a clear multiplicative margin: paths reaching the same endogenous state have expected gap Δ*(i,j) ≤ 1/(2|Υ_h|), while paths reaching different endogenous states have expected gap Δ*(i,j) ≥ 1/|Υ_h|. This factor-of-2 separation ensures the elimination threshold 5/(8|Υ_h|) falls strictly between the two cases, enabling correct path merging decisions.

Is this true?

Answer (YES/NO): NO